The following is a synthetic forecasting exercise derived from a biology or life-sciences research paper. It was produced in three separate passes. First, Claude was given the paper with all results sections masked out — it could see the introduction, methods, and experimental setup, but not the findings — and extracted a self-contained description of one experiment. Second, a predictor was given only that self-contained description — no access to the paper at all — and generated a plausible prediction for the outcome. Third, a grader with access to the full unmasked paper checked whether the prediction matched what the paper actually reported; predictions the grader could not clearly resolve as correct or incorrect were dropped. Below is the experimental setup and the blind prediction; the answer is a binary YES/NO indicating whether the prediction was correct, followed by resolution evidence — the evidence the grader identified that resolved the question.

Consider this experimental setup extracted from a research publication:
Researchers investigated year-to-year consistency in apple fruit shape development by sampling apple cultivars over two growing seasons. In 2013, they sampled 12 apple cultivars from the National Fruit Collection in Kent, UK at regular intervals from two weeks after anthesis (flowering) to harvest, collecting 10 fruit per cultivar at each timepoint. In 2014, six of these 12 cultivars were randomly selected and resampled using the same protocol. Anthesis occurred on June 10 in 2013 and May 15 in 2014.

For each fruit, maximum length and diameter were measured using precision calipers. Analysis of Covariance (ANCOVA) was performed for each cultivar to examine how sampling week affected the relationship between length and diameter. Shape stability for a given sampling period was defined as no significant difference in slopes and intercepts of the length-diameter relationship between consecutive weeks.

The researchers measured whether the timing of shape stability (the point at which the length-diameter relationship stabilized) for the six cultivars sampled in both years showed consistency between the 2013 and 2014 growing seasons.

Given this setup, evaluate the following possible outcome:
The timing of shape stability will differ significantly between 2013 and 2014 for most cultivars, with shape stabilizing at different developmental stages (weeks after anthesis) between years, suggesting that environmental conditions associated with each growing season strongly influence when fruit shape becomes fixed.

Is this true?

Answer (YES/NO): NO